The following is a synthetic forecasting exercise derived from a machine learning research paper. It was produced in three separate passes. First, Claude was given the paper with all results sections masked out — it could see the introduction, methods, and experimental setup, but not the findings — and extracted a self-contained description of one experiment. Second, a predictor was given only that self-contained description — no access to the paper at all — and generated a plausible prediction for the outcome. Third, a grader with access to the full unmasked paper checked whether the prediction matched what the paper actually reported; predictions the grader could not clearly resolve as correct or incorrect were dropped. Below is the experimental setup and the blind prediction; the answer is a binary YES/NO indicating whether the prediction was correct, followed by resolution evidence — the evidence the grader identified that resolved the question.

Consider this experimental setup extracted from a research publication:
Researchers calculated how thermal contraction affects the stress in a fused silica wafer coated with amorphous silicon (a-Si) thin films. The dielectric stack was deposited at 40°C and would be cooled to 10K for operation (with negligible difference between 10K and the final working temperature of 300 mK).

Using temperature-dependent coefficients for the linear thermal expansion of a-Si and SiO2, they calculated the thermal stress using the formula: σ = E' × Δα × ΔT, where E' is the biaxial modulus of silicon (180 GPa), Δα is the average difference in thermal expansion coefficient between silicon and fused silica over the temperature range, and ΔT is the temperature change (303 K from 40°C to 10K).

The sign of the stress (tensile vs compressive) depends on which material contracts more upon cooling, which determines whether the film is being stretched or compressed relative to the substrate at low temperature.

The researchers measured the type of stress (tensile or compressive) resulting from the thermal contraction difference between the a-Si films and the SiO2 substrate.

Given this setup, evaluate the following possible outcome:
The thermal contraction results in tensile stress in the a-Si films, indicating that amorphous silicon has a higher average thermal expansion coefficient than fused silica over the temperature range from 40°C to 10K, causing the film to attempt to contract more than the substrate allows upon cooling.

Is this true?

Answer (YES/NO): YES